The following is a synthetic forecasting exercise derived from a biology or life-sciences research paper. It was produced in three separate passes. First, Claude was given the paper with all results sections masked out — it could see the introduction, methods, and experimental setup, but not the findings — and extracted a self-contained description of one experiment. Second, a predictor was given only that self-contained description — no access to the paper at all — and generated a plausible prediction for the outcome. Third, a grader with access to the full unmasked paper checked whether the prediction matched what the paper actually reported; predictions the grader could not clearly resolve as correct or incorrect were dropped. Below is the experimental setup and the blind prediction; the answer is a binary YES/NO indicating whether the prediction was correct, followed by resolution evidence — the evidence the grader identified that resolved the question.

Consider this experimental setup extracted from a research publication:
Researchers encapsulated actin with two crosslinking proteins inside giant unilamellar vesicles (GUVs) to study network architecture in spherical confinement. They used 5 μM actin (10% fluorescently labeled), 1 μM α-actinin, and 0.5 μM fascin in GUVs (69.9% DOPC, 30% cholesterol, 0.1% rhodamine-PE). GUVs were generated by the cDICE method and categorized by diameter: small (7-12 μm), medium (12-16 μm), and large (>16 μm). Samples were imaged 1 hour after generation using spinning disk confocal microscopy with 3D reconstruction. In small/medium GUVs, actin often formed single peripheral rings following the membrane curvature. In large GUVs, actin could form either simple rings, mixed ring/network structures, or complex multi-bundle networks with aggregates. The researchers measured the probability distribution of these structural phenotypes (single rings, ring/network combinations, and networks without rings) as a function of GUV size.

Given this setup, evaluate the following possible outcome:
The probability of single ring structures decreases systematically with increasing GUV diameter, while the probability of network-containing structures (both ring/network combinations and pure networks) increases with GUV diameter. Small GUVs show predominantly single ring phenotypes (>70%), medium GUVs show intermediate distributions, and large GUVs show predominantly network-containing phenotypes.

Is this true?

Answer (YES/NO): YES